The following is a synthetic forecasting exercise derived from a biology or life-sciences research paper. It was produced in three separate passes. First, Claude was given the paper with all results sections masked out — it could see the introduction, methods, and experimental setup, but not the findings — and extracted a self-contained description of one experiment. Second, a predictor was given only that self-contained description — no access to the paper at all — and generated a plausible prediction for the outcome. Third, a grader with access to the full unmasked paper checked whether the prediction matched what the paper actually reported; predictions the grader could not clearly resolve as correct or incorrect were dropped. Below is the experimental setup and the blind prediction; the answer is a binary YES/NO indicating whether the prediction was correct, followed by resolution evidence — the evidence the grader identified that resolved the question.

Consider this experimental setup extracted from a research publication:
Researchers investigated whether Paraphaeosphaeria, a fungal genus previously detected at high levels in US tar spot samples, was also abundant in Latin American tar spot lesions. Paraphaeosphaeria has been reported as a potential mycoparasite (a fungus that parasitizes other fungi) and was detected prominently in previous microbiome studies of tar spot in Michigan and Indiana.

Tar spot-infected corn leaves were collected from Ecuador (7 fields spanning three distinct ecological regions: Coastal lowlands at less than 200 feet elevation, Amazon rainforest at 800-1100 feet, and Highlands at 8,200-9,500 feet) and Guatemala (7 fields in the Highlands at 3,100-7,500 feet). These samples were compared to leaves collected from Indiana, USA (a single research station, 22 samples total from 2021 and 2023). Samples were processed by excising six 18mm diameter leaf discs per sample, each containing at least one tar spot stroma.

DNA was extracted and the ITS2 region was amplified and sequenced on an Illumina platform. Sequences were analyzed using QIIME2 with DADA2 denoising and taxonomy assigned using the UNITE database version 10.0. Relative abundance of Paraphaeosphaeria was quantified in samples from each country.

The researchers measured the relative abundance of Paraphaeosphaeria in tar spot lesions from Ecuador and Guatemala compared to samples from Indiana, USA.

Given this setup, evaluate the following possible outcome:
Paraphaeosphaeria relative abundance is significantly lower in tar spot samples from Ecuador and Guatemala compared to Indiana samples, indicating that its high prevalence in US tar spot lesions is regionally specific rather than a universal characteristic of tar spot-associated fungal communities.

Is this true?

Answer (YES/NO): NO